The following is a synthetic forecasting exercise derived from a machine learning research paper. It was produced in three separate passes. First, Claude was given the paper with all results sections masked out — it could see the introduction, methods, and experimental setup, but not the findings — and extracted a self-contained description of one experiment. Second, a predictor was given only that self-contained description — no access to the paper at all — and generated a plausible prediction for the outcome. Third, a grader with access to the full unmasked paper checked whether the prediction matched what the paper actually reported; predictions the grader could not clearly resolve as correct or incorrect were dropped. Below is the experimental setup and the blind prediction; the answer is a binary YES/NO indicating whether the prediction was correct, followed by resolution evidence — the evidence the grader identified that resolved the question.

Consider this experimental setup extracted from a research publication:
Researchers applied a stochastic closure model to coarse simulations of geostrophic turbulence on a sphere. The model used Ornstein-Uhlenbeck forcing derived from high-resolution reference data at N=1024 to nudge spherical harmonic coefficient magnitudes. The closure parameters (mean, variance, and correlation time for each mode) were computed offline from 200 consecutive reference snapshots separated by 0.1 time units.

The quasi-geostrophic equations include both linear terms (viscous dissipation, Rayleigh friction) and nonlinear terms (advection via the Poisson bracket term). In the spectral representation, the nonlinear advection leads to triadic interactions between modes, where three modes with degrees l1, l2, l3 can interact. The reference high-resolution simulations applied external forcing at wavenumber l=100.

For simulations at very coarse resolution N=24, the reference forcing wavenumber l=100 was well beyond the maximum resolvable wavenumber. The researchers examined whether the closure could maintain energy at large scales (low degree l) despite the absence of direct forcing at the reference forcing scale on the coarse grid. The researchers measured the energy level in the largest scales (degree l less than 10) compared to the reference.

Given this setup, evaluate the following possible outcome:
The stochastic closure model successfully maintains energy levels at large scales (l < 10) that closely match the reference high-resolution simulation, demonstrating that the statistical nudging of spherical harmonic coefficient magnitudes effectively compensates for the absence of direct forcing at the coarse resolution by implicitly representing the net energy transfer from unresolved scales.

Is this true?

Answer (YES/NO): YES